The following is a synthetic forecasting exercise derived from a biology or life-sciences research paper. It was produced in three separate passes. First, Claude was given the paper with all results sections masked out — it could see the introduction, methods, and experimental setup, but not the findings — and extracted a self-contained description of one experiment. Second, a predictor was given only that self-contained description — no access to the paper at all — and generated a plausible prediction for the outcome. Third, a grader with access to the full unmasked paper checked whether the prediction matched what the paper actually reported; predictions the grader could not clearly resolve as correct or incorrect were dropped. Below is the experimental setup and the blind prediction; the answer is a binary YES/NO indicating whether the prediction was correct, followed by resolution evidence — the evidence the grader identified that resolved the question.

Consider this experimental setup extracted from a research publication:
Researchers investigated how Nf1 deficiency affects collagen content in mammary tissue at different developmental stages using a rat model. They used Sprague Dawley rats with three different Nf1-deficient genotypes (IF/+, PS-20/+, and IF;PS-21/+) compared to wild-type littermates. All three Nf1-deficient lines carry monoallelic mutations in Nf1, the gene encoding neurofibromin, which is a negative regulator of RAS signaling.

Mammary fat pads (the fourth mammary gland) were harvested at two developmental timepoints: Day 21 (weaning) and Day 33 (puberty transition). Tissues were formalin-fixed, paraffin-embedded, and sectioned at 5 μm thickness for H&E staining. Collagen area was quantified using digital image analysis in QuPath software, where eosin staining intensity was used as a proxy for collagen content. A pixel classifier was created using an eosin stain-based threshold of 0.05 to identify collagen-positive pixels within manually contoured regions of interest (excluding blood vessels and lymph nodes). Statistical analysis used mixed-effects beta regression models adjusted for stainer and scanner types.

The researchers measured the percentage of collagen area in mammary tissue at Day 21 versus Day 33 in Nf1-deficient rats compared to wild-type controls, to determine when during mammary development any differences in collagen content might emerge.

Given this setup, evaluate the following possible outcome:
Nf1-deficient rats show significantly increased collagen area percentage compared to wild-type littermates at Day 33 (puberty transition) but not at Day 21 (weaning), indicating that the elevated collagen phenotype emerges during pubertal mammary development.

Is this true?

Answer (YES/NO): NO